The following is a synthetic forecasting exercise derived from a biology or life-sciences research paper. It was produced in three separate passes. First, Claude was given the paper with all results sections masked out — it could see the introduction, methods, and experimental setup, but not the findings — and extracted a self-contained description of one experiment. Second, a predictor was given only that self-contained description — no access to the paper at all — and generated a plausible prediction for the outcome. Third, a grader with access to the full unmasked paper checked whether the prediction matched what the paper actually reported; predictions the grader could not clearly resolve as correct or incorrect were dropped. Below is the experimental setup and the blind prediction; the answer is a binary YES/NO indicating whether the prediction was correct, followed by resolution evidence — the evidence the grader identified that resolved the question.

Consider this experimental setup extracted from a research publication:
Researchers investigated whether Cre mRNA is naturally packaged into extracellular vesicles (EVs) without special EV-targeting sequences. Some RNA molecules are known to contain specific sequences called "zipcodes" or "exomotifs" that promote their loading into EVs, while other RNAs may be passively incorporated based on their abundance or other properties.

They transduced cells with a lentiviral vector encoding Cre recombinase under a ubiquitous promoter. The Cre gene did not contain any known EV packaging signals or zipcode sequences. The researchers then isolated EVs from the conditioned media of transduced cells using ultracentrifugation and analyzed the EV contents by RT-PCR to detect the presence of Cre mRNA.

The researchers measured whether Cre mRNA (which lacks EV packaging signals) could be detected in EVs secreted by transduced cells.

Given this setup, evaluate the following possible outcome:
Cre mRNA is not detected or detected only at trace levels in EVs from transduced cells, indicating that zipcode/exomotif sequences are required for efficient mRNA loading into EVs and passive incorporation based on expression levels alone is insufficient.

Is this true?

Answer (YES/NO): NO